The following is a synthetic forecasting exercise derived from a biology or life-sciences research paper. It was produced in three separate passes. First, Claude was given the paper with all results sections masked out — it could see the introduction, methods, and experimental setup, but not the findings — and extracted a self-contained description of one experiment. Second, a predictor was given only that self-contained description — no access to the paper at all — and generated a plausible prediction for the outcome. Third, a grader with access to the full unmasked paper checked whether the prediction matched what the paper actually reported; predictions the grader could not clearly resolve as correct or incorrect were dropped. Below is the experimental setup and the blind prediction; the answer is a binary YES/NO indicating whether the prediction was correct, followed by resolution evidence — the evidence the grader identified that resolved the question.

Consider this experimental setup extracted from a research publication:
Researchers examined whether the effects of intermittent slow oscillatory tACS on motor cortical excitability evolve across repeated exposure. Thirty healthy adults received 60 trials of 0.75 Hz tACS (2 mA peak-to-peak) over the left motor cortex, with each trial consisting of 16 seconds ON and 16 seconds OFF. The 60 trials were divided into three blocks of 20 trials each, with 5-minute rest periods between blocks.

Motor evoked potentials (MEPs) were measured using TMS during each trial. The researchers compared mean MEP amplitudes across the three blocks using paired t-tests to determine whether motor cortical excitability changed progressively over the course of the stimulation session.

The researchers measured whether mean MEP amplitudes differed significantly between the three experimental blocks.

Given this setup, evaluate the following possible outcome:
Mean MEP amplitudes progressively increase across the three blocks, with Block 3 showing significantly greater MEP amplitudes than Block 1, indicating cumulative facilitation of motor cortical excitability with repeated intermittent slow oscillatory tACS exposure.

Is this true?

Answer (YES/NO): YES